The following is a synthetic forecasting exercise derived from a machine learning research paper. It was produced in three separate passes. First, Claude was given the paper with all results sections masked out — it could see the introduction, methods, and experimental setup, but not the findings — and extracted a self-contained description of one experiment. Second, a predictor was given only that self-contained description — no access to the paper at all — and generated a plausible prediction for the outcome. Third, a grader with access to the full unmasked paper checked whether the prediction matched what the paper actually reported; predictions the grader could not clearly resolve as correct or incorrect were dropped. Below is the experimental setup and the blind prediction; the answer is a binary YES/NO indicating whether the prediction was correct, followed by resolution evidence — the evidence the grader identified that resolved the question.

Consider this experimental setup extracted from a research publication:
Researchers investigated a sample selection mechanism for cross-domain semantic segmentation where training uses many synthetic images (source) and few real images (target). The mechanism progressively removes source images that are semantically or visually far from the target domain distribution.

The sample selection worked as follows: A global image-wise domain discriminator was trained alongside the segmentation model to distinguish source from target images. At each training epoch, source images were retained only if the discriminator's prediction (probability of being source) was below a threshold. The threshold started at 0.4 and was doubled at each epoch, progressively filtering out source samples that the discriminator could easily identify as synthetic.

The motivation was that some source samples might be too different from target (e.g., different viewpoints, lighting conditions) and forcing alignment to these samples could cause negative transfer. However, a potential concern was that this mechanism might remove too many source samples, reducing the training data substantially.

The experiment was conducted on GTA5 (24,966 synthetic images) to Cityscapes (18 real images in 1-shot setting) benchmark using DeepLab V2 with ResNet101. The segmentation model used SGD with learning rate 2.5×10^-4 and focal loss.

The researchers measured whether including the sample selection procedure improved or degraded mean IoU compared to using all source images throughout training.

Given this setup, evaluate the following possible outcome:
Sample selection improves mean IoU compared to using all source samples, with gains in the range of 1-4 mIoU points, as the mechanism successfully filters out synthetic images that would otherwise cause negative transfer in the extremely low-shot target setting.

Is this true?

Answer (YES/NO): YES